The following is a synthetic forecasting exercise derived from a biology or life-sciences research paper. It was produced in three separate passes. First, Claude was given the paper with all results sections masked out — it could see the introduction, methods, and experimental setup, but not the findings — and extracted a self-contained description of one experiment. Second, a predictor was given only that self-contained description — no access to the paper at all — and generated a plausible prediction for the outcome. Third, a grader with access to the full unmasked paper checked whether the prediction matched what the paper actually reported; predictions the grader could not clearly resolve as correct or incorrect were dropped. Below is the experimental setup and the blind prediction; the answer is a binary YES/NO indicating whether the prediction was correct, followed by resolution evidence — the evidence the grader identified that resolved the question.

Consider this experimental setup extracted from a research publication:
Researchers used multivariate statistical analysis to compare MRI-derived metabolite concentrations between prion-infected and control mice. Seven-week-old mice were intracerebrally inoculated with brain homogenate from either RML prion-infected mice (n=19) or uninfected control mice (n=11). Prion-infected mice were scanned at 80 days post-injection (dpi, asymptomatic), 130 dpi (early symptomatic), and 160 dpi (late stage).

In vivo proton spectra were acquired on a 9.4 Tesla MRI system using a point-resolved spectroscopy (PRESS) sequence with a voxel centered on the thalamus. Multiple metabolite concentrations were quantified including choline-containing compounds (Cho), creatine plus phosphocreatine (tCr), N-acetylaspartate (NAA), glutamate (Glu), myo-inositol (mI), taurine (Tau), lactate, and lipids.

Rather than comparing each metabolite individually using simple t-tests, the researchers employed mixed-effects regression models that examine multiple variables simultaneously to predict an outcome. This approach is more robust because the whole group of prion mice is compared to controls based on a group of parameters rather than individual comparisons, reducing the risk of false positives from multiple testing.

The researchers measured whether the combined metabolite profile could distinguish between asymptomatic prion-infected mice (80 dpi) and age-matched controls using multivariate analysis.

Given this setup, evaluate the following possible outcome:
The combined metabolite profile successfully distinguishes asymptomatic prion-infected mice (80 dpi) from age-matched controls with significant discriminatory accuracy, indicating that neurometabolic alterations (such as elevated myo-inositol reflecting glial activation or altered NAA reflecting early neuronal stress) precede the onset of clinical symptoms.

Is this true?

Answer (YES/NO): NO